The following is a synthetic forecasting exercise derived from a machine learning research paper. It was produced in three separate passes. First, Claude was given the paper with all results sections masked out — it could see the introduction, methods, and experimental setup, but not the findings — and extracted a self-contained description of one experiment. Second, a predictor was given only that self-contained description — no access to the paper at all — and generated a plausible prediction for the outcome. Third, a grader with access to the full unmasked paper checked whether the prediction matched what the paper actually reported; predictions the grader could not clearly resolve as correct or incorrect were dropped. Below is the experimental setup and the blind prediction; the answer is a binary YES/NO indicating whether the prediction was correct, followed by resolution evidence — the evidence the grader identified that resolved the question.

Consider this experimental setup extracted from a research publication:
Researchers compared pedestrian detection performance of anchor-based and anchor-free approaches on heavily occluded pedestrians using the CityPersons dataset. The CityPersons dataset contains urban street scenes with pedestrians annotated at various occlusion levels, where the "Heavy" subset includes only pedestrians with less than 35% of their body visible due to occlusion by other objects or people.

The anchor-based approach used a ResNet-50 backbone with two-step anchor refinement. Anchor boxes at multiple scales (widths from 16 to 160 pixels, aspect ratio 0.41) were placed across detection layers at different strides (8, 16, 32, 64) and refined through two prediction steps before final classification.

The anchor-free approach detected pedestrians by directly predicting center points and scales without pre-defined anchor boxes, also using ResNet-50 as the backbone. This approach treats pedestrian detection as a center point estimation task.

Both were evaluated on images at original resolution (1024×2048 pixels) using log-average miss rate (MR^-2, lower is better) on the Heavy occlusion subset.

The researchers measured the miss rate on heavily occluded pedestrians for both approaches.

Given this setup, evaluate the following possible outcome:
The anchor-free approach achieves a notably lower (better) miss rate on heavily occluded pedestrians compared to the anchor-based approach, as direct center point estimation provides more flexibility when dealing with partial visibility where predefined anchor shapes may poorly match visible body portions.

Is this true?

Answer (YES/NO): YES